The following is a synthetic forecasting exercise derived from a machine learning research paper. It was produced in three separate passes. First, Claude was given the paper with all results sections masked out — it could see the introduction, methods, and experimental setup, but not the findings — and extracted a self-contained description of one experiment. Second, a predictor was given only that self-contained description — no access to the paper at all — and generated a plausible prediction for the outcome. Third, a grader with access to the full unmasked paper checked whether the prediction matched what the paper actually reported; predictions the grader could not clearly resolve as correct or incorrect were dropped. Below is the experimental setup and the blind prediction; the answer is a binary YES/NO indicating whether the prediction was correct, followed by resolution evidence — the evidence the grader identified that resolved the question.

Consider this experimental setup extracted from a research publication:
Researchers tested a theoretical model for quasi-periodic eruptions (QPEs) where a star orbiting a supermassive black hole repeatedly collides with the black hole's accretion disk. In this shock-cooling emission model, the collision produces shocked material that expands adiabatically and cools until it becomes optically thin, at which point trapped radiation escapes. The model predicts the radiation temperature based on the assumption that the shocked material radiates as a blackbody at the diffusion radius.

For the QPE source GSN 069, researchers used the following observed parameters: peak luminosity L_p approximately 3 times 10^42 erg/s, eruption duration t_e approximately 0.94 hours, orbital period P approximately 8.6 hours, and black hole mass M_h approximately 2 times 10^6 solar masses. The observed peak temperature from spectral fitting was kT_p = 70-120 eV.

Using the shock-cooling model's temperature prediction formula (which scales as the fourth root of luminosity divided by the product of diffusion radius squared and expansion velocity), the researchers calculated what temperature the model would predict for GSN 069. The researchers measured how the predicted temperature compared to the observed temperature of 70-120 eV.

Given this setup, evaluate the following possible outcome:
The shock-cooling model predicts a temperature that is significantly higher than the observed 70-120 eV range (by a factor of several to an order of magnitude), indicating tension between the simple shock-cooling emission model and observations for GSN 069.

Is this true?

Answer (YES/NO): NO